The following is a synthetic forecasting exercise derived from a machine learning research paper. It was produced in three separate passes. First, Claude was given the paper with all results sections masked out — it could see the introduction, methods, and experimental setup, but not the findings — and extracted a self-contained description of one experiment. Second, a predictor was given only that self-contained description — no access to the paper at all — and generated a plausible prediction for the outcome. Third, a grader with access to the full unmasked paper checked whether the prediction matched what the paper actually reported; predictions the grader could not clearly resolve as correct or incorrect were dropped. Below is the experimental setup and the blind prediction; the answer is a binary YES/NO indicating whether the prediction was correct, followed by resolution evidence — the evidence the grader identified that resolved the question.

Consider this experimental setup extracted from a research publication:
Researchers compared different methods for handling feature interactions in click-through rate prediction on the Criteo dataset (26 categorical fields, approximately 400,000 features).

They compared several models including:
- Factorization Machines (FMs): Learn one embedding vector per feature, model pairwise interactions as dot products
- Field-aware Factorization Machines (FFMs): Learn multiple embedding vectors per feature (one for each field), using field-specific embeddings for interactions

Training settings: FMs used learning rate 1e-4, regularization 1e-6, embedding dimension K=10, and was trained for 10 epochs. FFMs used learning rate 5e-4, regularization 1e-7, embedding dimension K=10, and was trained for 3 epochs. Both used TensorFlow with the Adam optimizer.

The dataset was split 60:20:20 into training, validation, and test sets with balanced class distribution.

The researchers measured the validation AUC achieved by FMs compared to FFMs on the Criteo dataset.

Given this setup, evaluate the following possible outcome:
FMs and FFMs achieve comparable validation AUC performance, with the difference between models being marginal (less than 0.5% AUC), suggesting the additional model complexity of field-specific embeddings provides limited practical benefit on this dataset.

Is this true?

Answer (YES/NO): NO